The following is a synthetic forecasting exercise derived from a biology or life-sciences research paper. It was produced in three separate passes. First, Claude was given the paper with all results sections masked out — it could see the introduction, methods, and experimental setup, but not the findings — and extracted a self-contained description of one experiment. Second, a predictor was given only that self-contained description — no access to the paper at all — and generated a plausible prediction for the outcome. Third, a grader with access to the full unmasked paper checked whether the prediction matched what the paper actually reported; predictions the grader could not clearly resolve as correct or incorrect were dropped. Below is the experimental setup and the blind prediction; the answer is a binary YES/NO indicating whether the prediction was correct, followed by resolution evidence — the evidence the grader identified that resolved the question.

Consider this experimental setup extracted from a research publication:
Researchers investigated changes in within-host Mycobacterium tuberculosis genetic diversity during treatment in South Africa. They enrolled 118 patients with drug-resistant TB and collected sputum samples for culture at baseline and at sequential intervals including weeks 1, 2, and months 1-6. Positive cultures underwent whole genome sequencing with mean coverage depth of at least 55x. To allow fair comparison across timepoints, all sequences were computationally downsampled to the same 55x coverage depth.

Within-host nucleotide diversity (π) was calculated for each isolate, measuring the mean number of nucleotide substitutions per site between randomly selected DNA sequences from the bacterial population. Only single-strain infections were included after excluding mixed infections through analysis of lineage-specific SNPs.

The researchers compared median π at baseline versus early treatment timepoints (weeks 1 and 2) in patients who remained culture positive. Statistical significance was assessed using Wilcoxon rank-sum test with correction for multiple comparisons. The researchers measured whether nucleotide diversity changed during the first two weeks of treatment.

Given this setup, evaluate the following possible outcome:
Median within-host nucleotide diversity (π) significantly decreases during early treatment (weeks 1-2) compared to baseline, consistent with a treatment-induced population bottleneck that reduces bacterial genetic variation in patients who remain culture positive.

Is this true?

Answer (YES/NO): NO